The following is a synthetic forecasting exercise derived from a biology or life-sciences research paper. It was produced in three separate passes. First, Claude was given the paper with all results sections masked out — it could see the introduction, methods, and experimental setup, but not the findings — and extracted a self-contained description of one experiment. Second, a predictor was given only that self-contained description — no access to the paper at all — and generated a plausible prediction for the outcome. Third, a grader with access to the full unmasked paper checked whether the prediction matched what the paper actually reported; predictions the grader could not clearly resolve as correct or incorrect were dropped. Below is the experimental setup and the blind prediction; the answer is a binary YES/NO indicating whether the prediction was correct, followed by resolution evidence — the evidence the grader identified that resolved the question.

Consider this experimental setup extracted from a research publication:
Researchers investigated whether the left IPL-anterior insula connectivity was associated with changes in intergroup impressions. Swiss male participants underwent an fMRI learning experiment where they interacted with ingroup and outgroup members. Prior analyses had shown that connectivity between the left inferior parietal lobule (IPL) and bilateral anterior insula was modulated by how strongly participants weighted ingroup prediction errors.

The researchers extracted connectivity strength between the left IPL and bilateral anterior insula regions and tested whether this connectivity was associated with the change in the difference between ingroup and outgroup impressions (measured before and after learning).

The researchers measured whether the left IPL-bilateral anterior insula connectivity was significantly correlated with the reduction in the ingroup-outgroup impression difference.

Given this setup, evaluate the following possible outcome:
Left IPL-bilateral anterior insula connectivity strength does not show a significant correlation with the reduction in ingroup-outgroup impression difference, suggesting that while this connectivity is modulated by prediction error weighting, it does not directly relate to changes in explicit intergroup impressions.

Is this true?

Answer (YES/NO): NO